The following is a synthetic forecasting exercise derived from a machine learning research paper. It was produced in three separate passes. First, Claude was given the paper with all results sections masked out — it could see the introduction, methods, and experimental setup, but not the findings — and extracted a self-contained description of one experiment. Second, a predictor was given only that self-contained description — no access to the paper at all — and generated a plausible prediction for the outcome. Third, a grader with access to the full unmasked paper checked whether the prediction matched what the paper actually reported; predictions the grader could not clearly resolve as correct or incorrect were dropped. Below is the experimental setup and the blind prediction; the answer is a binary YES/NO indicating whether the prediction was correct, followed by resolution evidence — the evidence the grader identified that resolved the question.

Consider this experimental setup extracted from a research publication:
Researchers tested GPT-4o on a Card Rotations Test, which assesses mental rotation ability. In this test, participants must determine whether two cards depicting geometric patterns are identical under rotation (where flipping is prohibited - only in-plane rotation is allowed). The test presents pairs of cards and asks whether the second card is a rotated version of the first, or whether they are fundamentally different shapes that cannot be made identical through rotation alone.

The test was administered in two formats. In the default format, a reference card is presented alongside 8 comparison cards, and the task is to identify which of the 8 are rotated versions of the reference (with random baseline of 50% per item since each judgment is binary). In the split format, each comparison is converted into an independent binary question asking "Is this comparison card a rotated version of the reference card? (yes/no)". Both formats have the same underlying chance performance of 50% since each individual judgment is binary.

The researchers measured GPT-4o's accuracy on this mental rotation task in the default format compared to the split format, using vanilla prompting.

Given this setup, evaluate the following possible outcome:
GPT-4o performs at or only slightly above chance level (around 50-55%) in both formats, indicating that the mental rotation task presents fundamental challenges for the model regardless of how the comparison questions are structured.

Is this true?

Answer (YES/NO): NO